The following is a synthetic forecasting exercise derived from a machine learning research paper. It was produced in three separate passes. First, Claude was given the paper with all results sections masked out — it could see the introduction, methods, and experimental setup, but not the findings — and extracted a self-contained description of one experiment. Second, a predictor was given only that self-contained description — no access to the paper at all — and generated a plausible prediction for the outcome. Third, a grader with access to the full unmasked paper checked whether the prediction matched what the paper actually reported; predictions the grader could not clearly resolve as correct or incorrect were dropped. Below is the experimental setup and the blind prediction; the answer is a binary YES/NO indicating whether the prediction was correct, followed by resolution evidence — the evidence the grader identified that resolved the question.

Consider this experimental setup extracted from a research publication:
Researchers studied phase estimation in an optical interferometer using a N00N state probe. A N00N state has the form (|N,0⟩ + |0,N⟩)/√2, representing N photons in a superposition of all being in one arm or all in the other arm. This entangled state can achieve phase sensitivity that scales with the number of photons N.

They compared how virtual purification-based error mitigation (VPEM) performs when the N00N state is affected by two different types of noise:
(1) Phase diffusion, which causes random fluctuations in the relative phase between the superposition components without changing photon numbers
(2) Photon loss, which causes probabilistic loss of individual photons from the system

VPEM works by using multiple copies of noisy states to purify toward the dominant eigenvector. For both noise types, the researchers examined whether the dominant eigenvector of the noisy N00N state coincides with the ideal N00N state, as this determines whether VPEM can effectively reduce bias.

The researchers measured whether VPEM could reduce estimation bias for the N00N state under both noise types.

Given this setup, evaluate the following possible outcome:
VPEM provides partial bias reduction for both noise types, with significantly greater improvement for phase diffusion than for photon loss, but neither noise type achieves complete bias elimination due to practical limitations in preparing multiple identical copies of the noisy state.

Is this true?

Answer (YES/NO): NO